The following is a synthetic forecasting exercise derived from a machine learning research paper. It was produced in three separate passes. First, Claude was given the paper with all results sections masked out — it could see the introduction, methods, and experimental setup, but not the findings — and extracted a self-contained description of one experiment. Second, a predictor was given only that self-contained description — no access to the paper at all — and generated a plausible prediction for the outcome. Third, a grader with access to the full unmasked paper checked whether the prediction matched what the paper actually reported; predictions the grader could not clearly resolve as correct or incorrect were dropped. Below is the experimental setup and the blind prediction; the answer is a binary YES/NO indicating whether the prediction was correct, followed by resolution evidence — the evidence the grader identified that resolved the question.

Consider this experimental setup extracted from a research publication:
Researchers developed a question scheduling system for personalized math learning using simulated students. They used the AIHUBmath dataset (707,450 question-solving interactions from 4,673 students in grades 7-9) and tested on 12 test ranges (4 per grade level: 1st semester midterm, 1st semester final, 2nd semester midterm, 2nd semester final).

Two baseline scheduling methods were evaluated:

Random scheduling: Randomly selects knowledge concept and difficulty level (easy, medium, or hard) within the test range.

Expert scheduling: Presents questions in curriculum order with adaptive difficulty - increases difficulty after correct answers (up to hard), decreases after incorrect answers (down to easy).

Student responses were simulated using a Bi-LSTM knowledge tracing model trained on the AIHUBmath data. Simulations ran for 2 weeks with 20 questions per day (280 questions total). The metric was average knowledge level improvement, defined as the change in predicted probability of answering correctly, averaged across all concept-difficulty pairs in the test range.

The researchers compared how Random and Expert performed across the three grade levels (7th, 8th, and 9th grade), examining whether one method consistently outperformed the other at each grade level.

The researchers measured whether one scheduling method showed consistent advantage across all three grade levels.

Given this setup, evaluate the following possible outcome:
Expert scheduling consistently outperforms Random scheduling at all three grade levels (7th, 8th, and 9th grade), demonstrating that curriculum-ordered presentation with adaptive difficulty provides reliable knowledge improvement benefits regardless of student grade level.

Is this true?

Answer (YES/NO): NO